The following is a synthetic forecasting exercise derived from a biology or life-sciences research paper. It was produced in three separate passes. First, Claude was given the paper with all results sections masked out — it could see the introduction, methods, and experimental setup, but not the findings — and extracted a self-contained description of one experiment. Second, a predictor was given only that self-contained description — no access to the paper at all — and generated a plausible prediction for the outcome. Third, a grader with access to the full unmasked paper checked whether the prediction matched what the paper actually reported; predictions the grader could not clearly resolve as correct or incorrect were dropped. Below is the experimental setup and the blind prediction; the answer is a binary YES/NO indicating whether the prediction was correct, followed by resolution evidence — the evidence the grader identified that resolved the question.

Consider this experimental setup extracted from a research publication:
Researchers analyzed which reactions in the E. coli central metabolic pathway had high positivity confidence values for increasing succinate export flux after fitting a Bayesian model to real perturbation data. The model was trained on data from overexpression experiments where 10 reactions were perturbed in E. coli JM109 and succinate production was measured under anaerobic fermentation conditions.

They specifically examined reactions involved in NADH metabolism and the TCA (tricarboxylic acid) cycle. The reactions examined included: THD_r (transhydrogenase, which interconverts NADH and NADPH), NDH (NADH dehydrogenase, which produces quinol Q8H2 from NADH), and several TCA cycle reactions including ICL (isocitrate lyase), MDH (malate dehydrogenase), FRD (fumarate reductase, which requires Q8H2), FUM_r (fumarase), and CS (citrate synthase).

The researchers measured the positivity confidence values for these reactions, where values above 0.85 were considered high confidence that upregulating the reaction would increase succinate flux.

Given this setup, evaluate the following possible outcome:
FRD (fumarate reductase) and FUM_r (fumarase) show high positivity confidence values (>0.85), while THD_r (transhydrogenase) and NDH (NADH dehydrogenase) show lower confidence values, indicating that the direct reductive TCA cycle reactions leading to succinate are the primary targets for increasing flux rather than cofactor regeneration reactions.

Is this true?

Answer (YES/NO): NO